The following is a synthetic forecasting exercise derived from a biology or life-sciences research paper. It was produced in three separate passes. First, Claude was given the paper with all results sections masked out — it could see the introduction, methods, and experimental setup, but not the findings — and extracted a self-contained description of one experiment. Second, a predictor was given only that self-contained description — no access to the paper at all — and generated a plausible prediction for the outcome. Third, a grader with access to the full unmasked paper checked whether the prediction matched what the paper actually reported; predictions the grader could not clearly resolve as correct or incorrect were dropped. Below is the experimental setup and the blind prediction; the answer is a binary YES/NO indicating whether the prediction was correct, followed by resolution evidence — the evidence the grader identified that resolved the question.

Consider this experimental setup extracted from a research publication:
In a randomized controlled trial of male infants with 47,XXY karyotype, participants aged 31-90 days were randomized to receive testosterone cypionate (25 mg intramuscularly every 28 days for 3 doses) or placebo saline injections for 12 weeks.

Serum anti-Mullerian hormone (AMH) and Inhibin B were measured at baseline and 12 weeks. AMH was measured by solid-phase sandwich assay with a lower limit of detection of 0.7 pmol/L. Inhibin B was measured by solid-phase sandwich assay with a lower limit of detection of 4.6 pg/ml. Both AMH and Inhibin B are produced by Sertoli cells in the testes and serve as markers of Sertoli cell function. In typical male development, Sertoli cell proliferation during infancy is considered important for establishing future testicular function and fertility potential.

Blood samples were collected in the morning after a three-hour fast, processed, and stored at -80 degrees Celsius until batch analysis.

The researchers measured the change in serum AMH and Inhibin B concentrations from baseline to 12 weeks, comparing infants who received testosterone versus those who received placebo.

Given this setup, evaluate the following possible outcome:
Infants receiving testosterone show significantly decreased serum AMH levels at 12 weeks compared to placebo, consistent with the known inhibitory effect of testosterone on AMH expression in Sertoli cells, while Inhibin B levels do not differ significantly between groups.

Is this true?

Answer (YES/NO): NO